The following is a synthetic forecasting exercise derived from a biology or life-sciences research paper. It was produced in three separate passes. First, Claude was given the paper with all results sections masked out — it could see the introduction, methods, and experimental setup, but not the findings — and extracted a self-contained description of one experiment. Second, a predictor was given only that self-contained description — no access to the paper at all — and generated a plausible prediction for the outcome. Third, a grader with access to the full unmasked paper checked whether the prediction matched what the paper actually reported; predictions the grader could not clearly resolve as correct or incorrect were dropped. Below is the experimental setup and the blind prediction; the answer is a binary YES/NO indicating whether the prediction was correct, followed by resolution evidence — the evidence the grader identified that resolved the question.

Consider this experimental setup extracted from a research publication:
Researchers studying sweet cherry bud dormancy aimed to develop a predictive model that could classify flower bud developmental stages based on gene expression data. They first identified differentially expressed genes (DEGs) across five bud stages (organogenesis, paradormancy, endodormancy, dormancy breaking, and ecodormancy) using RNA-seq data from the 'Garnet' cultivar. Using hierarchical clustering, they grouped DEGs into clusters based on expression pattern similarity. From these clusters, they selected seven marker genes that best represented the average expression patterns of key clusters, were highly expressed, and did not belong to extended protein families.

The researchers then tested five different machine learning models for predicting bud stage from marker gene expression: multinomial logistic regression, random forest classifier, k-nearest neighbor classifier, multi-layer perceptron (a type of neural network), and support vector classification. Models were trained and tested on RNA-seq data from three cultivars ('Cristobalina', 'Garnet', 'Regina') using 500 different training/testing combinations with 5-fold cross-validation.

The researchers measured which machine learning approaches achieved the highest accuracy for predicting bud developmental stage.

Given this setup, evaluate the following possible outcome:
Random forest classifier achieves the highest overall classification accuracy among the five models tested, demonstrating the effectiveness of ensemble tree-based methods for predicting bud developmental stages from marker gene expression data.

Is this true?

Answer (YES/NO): NO